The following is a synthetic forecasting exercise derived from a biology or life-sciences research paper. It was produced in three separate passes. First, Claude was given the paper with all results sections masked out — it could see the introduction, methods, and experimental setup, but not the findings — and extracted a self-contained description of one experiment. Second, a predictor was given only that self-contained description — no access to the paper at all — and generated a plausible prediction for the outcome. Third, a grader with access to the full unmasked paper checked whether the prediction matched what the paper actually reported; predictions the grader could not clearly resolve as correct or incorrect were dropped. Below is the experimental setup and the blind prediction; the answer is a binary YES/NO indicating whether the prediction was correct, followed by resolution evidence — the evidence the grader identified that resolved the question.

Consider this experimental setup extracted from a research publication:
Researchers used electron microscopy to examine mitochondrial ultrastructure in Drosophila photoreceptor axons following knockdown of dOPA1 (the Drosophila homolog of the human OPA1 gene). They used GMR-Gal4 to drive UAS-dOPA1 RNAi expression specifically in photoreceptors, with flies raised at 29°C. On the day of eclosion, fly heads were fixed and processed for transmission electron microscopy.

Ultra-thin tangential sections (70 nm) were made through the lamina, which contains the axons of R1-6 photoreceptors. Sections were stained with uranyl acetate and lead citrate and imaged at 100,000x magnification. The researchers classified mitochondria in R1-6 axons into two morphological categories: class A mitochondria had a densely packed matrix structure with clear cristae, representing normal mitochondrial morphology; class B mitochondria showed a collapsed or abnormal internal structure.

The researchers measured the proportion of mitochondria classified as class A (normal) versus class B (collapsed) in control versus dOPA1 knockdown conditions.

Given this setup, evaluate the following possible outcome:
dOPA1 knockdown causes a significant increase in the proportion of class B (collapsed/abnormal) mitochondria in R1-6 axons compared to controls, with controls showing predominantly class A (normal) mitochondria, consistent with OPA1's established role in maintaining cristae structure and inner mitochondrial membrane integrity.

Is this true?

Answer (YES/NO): YES